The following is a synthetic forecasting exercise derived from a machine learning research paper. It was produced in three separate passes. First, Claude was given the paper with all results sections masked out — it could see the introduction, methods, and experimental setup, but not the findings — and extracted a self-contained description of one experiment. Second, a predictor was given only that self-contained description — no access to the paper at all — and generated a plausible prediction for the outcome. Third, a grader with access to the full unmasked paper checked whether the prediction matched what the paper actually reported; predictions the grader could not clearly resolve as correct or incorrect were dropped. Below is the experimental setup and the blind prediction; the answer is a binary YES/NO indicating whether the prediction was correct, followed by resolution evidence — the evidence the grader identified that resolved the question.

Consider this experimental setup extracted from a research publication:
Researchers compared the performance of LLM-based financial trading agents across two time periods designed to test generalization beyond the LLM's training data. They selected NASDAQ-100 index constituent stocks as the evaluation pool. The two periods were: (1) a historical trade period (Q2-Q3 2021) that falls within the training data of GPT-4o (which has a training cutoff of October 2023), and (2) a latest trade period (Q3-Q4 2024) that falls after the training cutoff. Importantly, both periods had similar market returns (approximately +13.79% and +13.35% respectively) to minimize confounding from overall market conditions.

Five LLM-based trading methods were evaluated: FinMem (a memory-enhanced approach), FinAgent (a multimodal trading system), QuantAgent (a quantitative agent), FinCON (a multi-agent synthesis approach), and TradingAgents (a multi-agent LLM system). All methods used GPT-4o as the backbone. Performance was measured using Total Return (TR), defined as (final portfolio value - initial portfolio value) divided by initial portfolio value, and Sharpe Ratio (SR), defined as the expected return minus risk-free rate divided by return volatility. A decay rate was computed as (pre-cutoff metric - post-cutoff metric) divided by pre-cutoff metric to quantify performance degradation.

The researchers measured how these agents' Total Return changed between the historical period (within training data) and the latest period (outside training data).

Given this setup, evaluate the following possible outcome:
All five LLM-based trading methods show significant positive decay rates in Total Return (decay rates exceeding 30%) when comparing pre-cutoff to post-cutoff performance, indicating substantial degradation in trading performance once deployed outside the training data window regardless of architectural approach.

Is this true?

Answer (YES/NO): YES